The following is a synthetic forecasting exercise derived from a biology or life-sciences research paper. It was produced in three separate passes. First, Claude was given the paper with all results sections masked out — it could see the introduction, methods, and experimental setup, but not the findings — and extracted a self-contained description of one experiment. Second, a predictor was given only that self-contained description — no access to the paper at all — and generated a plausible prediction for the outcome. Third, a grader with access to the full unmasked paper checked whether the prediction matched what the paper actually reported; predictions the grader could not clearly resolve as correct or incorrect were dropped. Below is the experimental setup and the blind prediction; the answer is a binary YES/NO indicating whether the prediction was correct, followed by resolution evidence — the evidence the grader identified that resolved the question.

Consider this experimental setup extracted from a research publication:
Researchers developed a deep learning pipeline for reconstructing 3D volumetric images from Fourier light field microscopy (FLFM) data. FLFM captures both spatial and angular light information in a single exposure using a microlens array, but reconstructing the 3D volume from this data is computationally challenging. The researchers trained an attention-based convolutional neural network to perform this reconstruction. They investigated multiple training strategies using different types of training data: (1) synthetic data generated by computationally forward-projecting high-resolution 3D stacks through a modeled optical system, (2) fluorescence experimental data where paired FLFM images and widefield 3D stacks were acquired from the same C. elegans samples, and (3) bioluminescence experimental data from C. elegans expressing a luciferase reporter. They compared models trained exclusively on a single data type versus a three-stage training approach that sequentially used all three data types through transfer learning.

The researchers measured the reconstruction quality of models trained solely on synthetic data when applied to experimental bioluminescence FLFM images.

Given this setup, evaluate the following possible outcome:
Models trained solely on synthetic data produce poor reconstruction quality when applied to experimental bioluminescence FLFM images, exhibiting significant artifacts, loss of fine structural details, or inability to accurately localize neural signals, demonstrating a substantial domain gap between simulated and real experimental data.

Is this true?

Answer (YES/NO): YES